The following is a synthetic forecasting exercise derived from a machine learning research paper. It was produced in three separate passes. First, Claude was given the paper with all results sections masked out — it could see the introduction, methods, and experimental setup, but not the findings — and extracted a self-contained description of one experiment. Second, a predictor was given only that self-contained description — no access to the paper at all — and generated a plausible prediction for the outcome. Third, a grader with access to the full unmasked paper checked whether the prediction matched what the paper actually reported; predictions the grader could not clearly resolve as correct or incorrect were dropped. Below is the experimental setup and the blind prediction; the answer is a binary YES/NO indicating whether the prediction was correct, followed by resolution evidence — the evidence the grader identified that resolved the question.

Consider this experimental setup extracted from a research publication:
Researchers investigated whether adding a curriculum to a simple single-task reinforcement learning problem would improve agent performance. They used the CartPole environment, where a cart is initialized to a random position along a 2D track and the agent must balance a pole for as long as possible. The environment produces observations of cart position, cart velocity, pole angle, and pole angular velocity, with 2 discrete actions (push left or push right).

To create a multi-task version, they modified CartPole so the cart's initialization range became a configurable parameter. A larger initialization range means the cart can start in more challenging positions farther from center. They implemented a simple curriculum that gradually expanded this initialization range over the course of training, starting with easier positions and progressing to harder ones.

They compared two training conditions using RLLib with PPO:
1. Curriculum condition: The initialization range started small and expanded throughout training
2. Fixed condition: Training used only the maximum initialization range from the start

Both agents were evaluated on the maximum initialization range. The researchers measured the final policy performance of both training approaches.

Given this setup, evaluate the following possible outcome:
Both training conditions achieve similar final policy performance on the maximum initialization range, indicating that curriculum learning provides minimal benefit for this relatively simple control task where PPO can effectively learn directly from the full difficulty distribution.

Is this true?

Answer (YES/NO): NO